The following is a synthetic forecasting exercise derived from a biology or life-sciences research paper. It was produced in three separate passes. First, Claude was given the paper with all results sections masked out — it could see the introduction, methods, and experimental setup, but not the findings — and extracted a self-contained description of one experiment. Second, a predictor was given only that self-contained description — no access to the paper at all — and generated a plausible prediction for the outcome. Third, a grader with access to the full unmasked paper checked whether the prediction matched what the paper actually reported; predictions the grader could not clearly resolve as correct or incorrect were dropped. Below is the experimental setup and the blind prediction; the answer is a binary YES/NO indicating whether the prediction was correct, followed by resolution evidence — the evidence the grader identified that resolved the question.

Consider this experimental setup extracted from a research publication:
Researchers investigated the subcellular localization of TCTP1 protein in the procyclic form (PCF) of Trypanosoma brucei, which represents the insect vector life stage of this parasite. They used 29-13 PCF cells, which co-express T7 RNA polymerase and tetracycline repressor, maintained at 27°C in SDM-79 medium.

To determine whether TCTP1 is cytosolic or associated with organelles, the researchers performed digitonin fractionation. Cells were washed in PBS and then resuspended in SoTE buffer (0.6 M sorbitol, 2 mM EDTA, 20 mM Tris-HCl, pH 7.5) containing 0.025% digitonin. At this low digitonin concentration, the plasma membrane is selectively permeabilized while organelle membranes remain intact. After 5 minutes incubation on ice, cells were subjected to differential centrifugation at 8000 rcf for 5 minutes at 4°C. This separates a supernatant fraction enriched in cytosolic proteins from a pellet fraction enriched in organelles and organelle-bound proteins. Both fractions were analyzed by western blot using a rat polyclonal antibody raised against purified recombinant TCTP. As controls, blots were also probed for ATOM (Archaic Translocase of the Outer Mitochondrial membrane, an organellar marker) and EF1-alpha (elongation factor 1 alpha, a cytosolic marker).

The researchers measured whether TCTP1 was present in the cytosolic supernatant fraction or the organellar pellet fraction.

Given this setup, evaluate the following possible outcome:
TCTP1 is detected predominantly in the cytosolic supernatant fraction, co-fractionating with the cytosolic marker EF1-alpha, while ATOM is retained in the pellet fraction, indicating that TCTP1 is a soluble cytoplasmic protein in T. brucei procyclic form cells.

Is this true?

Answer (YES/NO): YES